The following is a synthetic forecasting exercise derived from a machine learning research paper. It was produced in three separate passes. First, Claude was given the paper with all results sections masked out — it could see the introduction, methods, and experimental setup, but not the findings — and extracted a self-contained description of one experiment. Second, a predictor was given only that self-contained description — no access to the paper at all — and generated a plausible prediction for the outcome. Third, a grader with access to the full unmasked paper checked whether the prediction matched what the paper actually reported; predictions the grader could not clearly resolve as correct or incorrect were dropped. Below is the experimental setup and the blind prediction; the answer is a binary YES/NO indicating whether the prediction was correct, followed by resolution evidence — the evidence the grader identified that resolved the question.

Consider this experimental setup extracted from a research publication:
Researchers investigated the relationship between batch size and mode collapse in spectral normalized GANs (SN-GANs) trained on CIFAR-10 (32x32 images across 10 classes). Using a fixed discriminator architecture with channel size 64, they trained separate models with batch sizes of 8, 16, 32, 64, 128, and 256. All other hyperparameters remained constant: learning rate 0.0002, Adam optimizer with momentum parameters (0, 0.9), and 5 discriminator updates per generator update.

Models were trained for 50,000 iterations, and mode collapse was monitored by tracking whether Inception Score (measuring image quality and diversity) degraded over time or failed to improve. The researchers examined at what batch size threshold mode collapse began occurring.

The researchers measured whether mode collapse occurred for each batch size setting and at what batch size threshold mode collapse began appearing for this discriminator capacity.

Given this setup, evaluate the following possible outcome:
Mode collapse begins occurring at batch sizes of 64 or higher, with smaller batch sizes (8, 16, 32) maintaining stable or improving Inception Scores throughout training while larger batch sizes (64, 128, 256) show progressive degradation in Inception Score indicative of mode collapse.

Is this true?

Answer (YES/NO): YES